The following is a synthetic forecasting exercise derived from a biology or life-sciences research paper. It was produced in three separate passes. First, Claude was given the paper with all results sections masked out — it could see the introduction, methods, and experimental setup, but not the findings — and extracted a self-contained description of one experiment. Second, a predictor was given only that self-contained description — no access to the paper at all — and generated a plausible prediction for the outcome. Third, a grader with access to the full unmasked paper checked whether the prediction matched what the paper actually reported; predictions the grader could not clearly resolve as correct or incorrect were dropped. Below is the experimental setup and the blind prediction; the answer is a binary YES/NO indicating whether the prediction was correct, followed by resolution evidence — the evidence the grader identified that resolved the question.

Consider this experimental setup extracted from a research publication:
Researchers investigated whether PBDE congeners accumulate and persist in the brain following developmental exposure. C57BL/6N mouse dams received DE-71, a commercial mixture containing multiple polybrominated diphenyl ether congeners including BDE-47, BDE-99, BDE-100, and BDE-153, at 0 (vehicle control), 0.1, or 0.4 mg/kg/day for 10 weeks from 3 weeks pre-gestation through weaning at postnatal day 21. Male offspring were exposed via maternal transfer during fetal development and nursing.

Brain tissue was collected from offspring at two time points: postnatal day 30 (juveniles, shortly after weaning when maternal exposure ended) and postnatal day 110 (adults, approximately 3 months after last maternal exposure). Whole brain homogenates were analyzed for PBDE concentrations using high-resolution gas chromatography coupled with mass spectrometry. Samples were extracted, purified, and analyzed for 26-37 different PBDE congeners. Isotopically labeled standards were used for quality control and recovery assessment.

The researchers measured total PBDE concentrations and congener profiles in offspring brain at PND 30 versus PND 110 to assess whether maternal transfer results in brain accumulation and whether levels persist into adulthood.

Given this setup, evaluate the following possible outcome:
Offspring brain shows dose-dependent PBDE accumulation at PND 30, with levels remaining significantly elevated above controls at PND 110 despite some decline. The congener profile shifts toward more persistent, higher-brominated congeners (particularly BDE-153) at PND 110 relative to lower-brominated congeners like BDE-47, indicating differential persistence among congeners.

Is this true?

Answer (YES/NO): YES